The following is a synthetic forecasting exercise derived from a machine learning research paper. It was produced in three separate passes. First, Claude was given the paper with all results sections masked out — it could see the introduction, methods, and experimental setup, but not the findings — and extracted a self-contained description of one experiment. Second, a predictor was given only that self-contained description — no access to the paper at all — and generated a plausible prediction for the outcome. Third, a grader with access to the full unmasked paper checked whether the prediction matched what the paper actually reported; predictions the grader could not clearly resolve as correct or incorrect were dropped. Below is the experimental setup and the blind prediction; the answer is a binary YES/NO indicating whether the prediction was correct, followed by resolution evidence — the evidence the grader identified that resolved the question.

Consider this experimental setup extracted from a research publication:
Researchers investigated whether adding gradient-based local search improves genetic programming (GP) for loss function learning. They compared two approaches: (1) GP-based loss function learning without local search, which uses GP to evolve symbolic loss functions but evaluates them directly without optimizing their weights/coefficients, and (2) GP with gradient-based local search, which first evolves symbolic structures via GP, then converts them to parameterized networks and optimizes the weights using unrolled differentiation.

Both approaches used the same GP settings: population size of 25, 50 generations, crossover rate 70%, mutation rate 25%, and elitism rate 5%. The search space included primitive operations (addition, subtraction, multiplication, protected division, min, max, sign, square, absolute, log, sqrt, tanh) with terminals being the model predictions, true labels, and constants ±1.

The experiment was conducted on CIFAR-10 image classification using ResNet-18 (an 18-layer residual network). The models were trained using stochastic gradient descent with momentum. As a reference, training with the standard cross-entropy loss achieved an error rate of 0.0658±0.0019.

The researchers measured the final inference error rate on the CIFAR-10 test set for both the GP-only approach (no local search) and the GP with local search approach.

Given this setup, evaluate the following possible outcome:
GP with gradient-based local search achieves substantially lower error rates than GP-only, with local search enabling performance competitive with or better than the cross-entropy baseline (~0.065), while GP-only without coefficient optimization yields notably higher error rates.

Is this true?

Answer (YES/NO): YES